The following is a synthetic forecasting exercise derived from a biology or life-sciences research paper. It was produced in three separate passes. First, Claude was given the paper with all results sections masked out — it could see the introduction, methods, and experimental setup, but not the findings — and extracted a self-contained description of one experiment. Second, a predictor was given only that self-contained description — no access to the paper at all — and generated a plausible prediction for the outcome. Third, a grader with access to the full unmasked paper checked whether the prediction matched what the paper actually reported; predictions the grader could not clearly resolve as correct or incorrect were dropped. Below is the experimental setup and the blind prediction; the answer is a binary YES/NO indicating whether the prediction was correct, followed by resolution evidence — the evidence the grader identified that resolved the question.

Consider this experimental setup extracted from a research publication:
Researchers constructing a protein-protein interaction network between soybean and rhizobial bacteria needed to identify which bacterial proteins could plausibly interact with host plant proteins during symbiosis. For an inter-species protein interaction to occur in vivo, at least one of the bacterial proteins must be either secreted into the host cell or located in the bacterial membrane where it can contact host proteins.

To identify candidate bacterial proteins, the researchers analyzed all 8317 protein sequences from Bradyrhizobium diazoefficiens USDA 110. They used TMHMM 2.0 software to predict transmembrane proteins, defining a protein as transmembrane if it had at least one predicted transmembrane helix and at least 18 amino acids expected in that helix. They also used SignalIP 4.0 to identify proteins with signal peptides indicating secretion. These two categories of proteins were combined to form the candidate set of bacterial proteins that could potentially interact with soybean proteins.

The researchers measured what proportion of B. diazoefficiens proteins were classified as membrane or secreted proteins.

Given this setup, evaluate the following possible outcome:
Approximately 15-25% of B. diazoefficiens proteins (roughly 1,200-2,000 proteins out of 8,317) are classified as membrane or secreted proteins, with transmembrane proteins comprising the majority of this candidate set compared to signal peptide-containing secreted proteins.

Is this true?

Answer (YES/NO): NO